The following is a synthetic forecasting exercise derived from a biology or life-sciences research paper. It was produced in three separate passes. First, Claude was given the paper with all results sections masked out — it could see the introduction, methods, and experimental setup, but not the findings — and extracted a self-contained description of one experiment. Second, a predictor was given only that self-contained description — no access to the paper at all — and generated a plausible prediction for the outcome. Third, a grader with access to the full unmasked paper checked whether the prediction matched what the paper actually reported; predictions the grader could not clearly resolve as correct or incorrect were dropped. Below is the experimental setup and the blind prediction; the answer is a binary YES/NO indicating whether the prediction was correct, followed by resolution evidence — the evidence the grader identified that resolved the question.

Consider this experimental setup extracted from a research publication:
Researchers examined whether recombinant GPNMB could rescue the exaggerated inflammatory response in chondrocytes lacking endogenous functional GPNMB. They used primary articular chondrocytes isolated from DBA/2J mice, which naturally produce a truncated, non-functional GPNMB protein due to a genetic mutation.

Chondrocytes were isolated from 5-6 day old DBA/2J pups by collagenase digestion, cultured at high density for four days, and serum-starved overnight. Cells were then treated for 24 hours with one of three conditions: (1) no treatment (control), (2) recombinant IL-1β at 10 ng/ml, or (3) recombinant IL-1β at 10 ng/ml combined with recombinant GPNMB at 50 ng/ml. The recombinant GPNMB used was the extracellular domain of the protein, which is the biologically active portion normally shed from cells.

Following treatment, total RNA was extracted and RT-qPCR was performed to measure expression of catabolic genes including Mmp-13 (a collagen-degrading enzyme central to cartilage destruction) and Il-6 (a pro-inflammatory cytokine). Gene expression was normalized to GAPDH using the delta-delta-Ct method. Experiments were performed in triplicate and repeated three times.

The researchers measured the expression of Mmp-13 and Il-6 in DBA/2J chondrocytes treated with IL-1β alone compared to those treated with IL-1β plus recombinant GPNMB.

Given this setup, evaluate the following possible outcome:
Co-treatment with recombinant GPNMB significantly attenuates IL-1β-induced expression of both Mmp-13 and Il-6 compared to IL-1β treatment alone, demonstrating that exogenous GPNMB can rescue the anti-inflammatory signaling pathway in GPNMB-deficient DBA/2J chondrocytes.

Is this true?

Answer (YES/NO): YES